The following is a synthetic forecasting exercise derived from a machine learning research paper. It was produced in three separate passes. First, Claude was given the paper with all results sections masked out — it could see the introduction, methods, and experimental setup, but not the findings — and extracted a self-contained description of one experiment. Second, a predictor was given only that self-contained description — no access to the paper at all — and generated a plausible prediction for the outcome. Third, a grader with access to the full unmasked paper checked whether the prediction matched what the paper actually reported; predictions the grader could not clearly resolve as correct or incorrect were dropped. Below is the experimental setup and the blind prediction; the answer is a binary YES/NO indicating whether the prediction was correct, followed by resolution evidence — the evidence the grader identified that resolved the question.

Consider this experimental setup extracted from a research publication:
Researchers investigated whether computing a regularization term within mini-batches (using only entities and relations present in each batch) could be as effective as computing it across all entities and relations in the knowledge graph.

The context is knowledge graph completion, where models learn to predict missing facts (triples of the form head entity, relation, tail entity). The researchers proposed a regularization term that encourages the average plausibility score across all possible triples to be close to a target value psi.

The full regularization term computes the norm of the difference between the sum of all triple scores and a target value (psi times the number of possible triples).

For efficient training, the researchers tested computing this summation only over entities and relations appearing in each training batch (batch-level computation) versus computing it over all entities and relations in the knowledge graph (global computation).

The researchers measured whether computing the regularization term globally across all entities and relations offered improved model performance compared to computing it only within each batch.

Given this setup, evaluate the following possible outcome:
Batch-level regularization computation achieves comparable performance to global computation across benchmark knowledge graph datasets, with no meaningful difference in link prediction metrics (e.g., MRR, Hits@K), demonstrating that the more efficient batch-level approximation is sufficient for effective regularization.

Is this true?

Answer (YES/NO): YES